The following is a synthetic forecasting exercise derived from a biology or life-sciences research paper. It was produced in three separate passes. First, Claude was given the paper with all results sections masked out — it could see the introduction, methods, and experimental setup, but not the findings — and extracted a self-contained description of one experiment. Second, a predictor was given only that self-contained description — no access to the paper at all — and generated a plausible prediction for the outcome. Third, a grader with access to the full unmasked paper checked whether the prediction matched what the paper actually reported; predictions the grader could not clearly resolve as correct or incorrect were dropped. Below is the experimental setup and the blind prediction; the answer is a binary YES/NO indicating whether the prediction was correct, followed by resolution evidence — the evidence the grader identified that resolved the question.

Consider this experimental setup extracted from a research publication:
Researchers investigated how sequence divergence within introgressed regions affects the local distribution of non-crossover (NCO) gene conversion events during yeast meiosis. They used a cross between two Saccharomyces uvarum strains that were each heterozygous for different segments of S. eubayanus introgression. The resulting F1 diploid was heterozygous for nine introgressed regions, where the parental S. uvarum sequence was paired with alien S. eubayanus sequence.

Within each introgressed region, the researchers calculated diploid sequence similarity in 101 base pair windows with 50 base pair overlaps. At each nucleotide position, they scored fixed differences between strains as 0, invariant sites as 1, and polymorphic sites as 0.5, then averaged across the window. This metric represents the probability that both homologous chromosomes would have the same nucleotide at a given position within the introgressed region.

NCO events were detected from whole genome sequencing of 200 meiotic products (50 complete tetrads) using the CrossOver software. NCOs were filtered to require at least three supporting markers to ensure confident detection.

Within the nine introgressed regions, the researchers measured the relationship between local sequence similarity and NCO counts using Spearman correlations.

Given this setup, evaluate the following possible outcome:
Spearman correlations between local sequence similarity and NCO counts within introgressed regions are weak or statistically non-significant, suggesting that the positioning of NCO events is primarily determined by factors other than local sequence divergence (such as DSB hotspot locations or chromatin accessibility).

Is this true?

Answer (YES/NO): NO